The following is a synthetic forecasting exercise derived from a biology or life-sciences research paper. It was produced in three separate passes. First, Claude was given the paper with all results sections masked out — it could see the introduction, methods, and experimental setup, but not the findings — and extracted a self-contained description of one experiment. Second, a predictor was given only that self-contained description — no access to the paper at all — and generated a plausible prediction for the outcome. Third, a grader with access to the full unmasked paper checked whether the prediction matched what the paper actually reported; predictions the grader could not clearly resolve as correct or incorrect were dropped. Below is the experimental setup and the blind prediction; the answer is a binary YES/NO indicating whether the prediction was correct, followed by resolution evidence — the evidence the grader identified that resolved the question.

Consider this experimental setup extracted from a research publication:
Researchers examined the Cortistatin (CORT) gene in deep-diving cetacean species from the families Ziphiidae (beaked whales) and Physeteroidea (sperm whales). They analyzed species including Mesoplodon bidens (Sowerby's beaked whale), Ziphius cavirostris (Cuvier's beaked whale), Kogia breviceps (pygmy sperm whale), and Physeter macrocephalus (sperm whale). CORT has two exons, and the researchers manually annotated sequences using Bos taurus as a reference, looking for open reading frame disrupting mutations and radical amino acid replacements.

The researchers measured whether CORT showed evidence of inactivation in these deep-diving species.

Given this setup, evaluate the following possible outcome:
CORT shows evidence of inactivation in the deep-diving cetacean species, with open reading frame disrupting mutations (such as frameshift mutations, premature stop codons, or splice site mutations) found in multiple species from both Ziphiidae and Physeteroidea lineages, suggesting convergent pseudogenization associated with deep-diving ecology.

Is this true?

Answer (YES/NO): NO